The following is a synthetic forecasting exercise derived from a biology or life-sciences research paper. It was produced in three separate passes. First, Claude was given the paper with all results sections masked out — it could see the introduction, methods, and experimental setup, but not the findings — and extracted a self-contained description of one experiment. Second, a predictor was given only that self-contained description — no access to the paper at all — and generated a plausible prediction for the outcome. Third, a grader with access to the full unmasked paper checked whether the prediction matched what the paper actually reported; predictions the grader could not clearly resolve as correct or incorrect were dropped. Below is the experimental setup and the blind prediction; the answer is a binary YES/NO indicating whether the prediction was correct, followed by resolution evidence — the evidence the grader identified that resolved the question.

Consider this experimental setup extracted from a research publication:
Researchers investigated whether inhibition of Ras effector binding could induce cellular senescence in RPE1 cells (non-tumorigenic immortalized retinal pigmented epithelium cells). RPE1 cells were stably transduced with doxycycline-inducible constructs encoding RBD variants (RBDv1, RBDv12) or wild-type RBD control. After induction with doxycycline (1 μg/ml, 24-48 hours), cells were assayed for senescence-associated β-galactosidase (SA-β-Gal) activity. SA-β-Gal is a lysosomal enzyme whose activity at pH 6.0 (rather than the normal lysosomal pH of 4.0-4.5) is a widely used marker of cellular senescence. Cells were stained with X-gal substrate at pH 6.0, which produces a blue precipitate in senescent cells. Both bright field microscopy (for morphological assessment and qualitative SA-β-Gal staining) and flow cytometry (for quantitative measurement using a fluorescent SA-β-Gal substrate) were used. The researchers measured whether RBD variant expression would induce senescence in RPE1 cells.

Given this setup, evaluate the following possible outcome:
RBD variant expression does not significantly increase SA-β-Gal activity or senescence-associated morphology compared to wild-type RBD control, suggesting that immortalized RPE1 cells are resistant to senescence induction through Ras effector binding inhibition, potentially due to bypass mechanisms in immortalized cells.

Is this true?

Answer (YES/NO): NO